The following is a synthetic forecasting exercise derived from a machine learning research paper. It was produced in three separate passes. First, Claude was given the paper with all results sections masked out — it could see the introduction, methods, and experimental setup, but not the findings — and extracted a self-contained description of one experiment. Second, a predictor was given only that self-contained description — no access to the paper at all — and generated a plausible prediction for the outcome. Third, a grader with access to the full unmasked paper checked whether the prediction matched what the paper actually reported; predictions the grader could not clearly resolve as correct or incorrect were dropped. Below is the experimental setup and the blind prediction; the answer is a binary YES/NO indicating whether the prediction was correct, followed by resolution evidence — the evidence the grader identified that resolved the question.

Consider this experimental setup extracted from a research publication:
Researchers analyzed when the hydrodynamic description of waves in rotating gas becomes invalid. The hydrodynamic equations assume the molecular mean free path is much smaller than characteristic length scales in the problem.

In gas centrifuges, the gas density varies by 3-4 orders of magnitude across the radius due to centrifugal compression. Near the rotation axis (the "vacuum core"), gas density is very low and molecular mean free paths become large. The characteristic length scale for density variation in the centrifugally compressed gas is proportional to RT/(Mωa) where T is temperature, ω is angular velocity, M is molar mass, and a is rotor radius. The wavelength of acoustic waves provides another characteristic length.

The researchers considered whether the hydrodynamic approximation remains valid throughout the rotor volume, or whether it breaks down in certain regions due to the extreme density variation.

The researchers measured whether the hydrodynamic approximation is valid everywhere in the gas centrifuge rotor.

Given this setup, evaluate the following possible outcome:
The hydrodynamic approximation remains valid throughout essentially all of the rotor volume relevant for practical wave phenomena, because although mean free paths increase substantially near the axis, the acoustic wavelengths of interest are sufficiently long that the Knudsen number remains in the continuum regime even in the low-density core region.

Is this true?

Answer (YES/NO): NO